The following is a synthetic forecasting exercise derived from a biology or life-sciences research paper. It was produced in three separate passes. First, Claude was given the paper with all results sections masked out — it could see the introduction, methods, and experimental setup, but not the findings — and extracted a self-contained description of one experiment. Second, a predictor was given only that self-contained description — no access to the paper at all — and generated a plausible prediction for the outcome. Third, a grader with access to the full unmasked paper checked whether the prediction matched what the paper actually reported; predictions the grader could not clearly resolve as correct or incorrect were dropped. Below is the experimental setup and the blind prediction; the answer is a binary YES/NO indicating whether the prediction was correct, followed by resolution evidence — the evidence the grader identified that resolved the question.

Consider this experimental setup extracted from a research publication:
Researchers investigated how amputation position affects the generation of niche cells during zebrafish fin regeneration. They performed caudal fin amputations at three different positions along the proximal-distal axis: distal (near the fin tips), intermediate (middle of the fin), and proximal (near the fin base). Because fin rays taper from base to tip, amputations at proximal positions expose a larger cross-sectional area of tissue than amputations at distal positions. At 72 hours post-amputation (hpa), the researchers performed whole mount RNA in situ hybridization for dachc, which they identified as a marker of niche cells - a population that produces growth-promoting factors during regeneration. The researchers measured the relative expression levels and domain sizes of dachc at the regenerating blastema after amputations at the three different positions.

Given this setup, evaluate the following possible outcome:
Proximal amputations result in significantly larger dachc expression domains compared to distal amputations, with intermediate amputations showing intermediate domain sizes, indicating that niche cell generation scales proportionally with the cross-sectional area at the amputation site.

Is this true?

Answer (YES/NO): YES